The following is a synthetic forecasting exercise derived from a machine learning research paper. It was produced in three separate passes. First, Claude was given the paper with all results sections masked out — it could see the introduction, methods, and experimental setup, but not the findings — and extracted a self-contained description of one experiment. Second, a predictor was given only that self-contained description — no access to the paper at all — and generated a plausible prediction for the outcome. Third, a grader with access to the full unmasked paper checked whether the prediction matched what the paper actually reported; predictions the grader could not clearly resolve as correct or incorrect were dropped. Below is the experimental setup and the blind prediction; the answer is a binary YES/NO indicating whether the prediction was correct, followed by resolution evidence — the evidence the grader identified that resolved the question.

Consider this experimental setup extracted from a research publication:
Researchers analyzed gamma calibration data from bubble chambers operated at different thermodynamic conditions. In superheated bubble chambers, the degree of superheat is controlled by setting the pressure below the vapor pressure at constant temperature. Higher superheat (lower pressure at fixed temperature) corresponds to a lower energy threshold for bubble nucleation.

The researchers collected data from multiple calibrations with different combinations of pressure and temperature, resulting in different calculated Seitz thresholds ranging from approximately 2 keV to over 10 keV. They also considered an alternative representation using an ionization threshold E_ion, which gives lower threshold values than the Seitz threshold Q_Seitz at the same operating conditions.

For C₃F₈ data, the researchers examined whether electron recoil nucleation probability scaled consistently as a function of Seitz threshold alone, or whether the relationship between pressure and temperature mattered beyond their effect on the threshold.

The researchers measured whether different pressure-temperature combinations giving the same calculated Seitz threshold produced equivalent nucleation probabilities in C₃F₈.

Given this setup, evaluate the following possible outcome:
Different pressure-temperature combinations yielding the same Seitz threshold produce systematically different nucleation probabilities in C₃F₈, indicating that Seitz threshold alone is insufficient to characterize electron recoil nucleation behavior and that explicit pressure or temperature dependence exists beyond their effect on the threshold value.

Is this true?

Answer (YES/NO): YES